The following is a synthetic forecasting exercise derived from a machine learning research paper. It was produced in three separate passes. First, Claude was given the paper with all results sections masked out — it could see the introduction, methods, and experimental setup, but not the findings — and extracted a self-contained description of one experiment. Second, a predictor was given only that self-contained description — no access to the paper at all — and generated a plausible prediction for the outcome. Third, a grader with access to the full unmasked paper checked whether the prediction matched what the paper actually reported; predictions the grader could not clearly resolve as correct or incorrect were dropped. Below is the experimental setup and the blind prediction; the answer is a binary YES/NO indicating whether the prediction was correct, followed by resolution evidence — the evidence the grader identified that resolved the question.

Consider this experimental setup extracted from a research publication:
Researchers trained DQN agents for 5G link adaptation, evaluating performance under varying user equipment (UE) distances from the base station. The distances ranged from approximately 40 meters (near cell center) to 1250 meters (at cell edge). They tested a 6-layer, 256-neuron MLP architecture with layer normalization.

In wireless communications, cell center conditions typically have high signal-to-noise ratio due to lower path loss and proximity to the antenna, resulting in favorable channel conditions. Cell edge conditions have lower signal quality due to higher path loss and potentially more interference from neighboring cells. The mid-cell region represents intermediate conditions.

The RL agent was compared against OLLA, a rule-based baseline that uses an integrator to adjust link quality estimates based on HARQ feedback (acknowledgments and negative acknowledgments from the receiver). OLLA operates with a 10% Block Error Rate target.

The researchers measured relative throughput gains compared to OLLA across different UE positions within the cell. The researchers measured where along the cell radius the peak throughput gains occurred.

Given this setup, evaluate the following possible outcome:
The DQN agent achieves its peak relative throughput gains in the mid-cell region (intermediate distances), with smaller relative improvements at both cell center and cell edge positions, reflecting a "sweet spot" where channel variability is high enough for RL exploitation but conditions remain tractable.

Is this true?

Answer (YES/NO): YES